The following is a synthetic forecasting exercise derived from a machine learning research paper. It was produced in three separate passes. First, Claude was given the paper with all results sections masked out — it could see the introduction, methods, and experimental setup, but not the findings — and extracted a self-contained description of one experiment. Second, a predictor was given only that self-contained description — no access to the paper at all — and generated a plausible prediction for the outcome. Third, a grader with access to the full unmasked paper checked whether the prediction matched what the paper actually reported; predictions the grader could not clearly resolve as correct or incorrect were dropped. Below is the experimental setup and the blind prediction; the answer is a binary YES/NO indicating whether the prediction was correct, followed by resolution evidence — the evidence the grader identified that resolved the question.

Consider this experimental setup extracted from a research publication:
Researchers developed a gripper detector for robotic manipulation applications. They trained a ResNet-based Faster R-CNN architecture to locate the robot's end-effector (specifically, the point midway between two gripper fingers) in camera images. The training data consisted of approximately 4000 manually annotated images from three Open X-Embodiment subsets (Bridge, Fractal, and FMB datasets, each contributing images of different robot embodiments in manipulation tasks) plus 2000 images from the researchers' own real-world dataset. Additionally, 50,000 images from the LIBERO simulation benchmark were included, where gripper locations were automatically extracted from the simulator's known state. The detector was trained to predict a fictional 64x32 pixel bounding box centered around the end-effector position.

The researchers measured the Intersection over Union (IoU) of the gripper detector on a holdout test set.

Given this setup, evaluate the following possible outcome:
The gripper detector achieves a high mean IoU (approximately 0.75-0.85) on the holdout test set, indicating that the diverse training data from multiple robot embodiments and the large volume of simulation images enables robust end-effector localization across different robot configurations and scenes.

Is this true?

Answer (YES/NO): YES